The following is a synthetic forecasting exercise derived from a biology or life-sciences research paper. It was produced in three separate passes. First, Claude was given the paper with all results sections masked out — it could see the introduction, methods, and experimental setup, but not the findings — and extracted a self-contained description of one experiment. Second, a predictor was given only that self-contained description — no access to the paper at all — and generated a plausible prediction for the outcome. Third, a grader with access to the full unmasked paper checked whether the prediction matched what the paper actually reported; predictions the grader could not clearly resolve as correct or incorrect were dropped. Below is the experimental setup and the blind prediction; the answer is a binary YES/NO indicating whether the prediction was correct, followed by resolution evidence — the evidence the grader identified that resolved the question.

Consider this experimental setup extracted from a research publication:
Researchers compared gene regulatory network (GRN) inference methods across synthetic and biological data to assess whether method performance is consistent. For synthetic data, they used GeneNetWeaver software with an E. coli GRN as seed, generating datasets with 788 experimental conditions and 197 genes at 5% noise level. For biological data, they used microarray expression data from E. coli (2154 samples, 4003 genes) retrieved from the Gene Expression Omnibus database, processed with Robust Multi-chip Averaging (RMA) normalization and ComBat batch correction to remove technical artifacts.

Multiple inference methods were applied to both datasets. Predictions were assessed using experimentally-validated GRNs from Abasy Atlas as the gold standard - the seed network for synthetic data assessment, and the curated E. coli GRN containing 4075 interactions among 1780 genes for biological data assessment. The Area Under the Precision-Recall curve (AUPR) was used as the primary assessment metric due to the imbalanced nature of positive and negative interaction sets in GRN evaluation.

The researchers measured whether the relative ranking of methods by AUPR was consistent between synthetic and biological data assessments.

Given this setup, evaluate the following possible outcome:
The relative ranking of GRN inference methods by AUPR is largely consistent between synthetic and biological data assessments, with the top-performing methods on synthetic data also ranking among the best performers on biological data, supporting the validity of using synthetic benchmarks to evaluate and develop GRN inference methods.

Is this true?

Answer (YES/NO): YES